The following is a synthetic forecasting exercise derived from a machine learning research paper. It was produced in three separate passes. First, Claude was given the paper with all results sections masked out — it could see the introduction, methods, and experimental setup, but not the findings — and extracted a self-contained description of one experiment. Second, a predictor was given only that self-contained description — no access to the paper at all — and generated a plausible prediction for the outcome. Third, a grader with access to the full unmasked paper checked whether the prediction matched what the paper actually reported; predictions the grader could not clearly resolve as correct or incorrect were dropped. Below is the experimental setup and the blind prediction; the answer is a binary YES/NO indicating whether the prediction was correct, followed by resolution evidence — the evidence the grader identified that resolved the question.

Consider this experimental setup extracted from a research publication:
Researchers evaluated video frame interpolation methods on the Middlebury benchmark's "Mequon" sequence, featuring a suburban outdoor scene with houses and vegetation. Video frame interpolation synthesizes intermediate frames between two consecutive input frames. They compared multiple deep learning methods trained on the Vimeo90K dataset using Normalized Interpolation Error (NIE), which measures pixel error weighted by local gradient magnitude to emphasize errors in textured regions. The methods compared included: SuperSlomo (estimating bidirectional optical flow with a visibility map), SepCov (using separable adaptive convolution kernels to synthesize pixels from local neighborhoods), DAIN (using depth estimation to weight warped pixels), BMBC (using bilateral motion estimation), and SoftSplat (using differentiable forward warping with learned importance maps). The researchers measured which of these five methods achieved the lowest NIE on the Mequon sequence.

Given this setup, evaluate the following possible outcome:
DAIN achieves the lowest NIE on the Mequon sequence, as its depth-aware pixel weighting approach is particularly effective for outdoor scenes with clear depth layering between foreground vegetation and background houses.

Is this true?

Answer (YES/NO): NO